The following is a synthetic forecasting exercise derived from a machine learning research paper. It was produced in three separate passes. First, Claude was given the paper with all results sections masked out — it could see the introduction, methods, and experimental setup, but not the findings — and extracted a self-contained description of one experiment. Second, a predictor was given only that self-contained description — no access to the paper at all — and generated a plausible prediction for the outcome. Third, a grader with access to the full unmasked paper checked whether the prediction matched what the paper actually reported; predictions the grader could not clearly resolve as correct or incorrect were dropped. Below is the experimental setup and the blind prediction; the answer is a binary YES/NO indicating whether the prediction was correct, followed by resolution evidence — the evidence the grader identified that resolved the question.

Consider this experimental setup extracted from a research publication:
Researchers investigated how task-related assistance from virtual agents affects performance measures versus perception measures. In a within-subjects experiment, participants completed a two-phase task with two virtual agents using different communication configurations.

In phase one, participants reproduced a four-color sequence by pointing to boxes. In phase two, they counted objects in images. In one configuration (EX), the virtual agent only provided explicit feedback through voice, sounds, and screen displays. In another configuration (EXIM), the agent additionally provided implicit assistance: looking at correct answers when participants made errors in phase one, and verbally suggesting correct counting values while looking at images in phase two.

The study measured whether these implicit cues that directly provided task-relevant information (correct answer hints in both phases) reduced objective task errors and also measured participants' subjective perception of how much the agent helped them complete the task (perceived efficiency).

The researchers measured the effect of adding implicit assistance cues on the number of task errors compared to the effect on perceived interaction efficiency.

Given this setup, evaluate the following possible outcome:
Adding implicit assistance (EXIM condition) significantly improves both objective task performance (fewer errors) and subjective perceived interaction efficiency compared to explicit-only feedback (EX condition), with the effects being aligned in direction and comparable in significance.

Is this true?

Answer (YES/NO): NO